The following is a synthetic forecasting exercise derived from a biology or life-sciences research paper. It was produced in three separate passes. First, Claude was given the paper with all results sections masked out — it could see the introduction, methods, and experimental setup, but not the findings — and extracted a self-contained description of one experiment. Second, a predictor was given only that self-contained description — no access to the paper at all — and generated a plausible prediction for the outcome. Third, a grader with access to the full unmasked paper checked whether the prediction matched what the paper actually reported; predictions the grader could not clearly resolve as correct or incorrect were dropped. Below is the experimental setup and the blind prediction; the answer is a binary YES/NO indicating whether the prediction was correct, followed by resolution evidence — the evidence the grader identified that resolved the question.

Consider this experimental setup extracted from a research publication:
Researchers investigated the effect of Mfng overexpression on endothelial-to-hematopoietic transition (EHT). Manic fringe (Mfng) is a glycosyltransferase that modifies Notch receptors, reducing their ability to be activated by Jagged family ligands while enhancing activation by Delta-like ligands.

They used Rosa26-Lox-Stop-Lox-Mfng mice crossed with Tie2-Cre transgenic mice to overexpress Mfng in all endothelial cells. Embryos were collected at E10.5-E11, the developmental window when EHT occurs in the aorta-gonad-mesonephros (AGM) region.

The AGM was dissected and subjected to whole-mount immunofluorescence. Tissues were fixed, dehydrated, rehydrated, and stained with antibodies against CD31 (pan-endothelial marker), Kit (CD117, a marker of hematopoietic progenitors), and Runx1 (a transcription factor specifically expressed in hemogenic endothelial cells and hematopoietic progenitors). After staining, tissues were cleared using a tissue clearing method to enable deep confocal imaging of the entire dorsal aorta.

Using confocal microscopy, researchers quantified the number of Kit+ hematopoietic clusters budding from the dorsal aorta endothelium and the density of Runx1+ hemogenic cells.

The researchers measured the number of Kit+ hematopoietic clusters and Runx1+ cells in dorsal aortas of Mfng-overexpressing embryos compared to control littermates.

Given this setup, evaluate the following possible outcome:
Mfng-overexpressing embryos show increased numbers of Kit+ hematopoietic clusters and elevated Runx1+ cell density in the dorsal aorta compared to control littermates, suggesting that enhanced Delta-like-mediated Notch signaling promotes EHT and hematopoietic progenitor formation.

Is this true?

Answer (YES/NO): NO